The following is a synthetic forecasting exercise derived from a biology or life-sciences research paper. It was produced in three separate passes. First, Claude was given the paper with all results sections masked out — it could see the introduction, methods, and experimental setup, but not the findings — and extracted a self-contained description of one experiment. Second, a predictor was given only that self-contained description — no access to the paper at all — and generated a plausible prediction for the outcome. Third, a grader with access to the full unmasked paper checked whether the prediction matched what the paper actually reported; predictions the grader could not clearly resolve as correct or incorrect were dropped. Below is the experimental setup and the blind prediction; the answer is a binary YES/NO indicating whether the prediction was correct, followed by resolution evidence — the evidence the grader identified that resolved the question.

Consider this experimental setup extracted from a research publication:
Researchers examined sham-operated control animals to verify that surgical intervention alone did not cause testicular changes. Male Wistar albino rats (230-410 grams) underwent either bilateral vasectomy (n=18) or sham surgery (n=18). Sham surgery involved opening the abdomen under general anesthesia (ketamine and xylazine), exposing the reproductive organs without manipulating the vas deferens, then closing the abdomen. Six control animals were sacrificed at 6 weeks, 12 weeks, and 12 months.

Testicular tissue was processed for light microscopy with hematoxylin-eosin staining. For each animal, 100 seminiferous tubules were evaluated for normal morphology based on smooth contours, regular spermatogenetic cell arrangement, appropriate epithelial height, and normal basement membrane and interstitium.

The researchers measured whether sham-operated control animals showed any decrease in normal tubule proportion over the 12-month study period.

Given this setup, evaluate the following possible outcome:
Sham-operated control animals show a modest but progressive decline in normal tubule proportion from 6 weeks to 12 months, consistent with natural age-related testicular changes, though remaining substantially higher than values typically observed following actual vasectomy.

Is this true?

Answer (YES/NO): NO